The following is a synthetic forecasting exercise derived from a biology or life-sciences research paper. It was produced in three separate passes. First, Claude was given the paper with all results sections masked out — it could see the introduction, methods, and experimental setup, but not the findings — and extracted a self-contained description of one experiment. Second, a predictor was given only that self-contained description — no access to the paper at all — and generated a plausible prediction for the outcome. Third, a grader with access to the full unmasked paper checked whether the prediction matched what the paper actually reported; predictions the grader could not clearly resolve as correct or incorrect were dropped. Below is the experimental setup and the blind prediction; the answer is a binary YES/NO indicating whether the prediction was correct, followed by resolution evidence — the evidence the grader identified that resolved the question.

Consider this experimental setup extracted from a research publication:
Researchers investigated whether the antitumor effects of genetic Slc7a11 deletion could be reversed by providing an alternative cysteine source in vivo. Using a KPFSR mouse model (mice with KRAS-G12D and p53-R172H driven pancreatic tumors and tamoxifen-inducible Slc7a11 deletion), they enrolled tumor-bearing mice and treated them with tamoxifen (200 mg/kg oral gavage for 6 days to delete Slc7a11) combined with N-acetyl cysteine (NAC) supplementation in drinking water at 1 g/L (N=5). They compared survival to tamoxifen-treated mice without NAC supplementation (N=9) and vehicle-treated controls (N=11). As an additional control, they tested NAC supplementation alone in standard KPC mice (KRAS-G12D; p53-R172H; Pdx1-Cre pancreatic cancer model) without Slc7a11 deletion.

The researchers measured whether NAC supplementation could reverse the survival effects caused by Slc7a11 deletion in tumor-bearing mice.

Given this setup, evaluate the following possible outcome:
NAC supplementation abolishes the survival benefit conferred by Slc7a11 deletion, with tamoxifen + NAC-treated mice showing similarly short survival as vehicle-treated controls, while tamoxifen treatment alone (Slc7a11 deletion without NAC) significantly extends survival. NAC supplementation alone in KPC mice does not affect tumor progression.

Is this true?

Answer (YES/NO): YES